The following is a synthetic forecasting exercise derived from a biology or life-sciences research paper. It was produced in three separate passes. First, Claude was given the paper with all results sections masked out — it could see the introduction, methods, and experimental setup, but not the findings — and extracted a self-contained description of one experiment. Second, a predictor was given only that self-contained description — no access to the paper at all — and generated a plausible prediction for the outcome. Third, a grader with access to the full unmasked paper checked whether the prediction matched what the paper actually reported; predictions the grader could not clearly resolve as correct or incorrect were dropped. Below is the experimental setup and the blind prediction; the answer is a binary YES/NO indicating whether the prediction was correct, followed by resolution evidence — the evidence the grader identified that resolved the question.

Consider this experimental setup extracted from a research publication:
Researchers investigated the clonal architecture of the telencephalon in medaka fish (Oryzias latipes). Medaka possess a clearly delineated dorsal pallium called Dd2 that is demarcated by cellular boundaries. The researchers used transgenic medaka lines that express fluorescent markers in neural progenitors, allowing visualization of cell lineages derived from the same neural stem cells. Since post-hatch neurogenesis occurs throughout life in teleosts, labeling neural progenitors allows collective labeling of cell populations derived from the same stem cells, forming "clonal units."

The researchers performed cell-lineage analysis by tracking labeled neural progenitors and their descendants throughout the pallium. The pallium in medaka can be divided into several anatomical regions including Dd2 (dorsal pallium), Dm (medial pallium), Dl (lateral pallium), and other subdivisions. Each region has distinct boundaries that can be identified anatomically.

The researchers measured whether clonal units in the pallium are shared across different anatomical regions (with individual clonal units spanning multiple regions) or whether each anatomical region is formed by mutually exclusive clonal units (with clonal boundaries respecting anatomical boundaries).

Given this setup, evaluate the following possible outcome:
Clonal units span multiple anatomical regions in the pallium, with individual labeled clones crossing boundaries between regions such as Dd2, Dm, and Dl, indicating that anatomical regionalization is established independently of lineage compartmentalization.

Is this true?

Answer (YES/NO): NO